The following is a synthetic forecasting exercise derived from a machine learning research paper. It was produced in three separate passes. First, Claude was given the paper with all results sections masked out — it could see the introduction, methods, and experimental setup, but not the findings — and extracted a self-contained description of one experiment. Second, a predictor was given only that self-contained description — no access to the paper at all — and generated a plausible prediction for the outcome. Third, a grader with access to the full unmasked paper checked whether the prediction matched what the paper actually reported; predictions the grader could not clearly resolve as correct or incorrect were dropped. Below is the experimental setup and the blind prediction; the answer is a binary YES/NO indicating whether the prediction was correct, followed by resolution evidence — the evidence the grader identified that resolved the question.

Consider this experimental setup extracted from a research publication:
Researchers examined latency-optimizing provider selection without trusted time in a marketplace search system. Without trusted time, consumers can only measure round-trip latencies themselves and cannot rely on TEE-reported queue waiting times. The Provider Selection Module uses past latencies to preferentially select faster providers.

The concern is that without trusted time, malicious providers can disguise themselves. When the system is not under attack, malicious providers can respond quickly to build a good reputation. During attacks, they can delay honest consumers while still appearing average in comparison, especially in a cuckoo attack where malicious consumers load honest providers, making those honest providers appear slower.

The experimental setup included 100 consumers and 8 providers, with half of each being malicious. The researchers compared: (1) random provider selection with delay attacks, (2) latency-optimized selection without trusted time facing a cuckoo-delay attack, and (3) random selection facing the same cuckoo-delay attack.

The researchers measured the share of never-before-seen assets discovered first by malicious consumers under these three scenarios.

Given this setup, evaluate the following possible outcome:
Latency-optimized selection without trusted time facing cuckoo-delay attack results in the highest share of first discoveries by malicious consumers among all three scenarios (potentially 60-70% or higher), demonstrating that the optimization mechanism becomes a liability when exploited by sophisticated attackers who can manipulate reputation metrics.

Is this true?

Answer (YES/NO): NO